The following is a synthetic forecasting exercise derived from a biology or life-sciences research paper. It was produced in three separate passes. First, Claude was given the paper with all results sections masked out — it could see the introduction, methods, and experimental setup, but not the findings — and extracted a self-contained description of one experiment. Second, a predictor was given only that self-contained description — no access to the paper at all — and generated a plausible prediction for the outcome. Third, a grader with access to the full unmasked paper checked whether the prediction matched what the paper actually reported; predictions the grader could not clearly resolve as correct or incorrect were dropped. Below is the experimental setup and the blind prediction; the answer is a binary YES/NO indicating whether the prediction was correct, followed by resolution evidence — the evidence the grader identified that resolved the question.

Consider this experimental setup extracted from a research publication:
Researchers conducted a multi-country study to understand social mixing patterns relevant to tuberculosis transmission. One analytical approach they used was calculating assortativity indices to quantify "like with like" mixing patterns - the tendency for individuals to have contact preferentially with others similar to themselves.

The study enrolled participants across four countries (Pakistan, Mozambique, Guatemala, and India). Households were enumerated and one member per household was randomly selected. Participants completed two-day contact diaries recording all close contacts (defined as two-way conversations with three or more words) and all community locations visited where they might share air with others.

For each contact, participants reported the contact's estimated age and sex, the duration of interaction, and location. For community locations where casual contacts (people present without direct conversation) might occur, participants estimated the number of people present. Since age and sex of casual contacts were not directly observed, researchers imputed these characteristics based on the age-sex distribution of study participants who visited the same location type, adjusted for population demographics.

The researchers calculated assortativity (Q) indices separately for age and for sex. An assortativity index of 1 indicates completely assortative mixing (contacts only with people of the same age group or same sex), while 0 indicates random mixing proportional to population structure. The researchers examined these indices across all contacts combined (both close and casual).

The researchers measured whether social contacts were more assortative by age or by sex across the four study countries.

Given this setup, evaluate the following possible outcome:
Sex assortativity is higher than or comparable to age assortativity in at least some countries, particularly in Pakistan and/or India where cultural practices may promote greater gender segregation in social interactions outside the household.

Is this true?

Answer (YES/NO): YES